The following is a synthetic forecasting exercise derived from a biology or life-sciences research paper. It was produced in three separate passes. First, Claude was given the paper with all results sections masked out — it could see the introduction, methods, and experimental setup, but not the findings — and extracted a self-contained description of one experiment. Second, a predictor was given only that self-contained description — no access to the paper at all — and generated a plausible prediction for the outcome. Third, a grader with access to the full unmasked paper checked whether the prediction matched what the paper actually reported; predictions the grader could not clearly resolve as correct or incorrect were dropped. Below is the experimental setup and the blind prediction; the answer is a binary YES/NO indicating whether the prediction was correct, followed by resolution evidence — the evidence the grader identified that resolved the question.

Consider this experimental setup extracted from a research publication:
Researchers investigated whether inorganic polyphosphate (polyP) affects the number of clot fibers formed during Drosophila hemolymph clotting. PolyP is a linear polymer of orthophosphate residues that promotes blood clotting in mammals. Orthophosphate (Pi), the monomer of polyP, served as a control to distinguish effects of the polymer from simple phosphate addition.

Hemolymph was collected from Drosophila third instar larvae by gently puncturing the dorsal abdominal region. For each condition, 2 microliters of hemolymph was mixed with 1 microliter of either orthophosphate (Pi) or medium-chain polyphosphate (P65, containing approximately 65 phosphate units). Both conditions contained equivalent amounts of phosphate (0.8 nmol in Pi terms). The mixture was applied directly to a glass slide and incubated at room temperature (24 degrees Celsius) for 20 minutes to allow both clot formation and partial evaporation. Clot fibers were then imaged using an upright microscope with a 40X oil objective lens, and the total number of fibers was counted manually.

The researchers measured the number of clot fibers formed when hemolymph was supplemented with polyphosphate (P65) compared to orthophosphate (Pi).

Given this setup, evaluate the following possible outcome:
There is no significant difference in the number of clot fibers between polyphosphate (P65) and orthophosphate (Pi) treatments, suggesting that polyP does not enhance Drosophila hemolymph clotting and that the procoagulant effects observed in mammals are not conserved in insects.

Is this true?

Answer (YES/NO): NO